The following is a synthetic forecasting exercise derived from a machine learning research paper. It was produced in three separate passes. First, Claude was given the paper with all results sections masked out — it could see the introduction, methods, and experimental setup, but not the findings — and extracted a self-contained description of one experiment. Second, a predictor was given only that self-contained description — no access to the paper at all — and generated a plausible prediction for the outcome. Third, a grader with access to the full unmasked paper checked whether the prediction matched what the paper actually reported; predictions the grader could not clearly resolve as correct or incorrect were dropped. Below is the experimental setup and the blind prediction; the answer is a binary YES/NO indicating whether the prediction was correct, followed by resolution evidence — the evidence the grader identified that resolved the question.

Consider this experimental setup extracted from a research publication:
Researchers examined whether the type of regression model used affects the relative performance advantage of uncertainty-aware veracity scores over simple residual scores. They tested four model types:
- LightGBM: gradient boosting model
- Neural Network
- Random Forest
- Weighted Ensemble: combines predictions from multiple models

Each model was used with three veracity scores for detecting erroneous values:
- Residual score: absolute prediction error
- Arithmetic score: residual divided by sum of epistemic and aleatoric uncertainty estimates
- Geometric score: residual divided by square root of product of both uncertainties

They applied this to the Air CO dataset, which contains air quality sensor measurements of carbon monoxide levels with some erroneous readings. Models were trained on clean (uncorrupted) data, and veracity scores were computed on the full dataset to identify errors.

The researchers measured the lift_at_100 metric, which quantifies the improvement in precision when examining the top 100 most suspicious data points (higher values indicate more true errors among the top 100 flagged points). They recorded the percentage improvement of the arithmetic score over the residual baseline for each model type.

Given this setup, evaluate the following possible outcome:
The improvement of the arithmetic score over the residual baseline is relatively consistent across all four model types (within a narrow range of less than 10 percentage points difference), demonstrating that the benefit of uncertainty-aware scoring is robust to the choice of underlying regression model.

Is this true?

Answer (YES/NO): NO